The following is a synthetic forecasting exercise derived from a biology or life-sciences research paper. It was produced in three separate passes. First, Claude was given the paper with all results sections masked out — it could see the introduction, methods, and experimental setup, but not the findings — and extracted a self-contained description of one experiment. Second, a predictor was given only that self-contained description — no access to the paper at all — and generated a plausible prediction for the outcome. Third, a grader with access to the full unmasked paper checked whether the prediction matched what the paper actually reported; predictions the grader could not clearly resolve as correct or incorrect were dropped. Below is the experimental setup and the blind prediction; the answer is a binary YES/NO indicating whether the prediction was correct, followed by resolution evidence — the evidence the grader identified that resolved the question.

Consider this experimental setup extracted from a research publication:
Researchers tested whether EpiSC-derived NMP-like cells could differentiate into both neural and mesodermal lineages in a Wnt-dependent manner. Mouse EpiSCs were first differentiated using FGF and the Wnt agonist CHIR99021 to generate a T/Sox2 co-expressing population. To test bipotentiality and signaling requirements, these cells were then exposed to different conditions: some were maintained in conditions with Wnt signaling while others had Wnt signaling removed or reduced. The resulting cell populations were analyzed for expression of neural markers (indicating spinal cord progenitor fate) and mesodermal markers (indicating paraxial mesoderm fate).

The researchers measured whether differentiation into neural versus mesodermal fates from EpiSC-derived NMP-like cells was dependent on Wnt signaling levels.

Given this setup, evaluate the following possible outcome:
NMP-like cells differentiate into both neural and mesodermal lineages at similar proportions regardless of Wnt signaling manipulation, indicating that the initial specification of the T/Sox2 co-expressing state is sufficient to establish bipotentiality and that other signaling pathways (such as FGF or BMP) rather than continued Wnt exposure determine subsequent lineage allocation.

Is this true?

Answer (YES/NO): NO